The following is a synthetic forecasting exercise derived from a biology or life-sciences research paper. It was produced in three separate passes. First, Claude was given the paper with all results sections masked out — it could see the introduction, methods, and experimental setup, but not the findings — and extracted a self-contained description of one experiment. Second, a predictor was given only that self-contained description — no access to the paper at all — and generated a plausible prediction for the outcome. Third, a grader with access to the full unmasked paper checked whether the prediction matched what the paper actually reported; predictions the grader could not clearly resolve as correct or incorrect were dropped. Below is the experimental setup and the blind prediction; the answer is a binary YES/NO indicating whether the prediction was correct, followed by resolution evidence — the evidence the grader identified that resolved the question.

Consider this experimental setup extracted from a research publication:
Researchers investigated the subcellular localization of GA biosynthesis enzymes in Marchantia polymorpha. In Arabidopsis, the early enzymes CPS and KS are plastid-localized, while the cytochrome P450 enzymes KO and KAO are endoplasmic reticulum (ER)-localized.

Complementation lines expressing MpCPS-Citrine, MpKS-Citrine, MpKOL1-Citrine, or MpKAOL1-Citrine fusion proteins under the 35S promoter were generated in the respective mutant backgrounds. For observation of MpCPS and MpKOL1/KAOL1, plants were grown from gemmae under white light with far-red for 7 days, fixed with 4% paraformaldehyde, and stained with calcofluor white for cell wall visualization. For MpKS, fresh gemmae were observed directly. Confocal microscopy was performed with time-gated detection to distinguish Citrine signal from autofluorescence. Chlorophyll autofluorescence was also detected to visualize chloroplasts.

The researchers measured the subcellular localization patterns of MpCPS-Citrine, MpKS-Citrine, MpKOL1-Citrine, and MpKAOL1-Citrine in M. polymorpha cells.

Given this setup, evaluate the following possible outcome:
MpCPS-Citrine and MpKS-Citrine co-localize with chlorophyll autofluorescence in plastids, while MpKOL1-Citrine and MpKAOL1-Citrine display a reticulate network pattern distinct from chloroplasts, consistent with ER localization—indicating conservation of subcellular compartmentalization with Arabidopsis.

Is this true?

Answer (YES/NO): NO